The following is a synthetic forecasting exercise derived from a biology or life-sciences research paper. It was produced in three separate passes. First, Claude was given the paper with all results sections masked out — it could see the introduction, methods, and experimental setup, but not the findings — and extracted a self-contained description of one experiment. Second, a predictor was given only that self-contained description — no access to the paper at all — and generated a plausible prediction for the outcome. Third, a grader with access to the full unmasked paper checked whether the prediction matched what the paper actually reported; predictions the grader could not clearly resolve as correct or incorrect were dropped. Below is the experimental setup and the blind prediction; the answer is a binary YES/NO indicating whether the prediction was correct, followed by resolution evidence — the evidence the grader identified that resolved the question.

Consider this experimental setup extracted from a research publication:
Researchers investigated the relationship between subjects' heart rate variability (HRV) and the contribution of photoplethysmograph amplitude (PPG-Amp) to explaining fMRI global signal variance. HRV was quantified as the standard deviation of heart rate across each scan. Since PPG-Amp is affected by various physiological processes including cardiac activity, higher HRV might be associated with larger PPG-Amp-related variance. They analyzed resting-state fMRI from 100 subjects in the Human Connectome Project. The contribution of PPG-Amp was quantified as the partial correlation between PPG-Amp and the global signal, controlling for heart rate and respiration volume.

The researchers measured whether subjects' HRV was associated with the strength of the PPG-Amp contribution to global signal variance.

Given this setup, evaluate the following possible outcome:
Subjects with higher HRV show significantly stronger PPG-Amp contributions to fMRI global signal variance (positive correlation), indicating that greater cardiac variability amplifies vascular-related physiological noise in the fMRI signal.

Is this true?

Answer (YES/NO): YES